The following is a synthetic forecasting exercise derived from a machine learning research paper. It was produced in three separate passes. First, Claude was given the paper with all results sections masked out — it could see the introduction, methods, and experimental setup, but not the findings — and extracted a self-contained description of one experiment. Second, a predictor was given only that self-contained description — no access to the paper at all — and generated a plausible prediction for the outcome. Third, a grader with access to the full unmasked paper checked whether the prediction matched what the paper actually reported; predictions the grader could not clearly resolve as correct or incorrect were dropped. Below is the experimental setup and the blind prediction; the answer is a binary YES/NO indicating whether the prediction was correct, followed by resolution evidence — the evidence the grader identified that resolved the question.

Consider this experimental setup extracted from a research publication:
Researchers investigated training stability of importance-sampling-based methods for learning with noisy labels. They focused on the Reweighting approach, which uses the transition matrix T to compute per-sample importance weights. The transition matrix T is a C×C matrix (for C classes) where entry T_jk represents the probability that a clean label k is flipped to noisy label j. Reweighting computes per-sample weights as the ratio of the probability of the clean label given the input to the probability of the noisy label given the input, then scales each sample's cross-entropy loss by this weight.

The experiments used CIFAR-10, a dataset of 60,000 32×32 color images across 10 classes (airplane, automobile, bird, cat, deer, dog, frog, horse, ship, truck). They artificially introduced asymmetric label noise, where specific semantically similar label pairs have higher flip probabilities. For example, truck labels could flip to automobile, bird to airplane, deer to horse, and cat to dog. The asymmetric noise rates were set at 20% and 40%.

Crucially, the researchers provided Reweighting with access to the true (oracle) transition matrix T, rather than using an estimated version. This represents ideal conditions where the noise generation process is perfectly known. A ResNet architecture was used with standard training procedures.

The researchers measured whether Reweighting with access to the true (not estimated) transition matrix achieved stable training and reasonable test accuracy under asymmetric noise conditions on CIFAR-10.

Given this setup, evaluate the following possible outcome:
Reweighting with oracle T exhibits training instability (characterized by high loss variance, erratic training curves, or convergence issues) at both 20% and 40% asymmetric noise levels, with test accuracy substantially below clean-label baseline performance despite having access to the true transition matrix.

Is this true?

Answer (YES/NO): YES